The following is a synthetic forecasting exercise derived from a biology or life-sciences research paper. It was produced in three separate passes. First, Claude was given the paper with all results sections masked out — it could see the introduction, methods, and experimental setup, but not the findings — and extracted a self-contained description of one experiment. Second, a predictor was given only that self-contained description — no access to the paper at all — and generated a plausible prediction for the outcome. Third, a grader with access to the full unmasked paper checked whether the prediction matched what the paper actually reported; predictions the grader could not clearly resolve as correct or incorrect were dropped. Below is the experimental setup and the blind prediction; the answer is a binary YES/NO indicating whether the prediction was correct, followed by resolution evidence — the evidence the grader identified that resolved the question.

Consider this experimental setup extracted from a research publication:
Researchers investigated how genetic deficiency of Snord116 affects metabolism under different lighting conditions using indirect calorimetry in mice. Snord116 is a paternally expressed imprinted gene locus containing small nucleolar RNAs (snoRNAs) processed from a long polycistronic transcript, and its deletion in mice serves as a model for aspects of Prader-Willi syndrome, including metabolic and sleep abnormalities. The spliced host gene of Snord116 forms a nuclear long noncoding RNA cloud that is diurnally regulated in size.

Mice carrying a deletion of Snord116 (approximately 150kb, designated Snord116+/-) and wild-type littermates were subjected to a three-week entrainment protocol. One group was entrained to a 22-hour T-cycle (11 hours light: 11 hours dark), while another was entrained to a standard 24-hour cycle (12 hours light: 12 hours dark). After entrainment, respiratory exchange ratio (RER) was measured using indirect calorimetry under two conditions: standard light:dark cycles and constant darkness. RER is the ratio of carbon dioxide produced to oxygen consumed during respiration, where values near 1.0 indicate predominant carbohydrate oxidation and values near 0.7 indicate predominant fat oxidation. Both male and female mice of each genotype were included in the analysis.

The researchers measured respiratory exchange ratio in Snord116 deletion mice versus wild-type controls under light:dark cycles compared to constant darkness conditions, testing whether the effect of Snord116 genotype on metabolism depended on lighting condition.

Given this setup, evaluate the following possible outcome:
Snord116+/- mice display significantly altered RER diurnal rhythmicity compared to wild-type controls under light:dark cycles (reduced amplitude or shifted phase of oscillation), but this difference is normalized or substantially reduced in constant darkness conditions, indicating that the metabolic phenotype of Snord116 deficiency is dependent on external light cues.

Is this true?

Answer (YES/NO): YES